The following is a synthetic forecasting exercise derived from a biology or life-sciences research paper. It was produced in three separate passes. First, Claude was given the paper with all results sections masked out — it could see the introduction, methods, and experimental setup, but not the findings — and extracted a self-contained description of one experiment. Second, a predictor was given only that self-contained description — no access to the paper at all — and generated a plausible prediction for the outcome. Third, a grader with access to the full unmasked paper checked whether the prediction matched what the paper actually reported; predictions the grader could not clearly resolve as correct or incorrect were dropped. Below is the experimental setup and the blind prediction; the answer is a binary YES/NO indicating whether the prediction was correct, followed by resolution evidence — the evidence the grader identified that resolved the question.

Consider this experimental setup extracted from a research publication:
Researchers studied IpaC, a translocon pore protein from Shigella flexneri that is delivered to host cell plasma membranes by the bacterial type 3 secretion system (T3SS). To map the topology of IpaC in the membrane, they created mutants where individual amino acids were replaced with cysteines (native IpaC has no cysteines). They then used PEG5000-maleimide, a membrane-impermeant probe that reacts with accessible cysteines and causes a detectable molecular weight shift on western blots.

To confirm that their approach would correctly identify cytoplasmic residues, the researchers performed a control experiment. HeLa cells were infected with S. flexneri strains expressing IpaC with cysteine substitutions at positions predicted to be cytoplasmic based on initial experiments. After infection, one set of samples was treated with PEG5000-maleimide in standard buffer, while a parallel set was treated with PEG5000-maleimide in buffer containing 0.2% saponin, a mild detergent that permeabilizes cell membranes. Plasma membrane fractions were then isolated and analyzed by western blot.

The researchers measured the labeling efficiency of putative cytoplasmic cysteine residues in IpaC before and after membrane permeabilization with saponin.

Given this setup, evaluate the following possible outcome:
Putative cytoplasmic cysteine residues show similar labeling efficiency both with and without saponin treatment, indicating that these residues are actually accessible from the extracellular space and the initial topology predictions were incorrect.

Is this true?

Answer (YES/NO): NO